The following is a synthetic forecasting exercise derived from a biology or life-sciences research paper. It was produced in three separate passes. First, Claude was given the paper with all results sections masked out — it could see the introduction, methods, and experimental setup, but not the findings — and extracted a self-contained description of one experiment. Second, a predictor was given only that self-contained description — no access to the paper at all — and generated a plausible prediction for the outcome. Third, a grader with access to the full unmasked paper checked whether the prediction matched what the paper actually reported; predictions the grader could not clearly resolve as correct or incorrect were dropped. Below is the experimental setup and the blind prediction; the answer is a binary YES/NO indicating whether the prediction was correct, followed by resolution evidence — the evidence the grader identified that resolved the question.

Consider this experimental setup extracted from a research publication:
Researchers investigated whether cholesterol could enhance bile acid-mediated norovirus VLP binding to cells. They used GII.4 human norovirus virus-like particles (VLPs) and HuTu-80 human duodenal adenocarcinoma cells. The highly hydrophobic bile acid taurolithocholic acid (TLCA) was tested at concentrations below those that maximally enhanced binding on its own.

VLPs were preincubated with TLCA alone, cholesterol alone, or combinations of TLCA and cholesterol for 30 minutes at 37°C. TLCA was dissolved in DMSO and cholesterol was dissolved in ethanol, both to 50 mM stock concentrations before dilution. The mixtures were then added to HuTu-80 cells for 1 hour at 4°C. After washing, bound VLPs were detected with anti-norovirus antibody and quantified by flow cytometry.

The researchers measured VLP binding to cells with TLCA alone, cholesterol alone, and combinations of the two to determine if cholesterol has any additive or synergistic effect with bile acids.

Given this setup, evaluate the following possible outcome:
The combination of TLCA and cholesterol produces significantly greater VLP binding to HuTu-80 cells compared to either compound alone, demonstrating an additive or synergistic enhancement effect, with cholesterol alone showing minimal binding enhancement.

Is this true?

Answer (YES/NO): YES